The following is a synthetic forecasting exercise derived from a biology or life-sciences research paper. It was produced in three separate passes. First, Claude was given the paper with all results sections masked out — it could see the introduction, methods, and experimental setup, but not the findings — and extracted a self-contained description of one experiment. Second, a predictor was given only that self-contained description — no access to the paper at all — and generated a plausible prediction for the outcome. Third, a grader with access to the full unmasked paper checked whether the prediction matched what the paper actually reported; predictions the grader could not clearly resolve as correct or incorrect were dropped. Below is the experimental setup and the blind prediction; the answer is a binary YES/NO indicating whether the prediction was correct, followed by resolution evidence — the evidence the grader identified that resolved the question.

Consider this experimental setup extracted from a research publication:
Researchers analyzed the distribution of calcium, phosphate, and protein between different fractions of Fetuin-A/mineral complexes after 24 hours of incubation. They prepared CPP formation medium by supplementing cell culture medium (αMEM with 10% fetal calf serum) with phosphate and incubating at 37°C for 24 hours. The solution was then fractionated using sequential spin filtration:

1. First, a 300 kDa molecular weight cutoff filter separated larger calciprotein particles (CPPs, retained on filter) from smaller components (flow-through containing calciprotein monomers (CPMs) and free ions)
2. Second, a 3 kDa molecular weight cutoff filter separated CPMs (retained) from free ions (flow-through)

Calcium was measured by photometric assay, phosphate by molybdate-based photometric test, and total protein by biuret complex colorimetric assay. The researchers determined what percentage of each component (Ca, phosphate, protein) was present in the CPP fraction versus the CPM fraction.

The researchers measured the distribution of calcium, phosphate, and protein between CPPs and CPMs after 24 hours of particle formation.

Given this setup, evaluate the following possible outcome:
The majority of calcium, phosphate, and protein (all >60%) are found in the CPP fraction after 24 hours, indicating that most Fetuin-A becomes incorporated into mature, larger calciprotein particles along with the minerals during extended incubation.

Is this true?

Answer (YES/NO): NO